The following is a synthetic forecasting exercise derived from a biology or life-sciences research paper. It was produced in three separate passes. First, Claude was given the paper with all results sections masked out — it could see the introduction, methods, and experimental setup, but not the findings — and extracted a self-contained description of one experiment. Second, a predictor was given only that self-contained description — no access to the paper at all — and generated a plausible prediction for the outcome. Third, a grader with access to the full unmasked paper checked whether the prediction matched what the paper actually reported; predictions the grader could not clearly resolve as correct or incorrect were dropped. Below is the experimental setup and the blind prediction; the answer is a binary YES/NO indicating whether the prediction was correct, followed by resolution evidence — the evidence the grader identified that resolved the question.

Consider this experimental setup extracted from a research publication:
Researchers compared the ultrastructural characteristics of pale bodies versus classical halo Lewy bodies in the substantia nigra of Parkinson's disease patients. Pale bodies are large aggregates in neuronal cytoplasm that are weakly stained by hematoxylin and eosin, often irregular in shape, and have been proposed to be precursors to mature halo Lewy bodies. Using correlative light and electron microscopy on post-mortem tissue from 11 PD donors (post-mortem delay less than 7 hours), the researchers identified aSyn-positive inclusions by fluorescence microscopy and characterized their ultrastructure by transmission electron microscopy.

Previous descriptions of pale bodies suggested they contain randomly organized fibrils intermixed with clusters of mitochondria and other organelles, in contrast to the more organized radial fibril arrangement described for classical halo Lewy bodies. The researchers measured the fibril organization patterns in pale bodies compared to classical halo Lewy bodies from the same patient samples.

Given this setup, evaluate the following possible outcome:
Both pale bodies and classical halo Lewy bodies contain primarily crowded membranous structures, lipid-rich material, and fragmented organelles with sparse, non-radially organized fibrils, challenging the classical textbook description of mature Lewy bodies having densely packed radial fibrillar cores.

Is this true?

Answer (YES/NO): NO